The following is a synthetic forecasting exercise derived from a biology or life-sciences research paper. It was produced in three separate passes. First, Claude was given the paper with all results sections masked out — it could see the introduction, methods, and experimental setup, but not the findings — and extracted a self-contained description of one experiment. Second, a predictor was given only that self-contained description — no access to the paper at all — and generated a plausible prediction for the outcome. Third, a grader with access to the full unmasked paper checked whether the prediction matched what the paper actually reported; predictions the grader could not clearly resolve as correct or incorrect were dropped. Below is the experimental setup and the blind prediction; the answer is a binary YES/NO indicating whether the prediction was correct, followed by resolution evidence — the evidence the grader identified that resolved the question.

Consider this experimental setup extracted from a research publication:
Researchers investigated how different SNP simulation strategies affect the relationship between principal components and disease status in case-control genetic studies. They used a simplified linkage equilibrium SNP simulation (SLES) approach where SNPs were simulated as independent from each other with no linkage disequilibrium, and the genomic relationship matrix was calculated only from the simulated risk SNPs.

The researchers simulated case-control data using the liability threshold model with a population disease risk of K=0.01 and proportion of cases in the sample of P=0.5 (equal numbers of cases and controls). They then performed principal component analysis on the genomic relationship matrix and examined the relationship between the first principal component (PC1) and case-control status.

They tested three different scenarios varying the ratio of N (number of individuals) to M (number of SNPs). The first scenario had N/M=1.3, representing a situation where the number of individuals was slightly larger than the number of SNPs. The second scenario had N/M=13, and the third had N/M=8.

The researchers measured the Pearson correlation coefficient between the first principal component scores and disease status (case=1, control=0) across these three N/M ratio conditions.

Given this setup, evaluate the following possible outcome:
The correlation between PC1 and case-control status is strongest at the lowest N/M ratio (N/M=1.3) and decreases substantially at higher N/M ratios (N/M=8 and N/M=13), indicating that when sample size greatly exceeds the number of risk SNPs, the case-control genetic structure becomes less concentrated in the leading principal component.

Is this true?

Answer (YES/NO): NO